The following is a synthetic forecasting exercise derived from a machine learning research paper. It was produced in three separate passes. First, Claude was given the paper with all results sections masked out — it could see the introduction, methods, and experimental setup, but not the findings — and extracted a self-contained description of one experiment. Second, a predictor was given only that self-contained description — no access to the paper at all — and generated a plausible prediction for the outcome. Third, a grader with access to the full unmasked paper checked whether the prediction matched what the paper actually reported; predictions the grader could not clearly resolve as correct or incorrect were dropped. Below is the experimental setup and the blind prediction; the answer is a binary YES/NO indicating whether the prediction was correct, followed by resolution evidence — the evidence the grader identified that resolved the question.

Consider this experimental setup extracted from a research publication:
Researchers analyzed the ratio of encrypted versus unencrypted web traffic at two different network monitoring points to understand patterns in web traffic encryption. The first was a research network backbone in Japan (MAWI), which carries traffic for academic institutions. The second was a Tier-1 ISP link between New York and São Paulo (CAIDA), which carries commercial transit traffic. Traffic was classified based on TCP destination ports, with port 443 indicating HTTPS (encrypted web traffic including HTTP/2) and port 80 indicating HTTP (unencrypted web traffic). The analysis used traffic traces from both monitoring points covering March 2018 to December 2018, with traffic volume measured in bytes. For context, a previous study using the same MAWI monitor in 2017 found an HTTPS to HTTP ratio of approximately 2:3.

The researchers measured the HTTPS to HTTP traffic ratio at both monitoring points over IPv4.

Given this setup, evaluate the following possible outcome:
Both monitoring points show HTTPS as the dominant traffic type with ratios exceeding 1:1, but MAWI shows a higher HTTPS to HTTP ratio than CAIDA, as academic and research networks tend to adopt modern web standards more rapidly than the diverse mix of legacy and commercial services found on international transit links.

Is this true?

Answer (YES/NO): YES